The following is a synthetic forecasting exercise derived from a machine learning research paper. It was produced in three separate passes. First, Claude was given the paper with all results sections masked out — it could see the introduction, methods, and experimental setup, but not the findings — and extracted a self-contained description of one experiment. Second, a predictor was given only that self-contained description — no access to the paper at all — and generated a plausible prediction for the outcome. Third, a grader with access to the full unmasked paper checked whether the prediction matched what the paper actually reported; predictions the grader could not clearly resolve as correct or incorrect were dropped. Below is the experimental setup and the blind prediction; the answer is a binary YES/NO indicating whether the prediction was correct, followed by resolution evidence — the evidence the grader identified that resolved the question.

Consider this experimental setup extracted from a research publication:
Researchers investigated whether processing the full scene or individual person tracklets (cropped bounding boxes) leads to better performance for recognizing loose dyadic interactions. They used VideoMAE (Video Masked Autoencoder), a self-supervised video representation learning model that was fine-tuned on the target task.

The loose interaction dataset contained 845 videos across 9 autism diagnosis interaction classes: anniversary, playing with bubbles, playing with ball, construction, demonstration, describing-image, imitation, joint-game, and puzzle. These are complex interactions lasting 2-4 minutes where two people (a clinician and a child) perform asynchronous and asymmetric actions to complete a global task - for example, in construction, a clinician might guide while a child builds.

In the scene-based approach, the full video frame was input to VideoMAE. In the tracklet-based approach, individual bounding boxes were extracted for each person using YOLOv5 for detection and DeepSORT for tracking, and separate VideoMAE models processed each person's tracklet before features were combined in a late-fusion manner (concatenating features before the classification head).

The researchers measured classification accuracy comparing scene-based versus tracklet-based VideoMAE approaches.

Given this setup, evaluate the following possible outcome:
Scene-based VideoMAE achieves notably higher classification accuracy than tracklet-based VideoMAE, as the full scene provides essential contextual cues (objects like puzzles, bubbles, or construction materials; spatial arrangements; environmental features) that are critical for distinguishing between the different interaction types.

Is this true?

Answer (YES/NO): NO